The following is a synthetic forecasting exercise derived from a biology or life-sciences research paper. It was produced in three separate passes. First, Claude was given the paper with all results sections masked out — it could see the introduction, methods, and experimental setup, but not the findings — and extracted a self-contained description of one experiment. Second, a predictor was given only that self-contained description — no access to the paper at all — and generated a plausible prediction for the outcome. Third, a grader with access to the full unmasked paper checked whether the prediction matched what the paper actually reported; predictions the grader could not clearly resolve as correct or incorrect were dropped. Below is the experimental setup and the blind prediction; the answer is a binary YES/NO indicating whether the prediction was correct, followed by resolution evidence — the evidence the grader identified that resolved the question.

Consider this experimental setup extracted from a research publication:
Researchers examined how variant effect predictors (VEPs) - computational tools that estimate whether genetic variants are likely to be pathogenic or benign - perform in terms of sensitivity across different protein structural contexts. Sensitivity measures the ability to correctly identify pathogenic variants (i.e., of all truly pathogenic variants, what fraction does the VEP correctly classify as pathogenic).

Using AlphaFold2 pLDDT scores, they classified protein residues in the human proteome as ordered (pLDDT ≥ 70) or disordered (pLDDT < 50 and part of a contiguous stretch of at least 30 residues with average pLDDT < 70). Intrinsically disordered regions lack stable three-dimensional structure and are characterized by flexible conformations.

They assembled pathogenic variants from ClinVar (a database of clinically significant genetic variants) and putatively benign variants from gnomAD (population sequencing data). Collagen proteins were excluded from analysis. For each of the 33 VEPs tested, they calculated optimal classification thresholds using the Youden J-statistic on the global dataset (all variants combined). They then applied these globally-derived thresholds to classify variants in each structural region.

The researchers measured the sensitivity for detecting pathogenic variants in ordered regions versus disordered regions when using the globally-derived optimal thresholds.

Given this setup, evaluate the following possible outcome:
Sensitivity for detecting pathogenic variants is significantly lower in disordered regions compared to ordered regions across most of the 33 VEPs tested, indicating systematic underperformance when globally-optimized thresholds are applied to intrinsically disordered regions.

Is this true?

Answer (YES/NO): YES